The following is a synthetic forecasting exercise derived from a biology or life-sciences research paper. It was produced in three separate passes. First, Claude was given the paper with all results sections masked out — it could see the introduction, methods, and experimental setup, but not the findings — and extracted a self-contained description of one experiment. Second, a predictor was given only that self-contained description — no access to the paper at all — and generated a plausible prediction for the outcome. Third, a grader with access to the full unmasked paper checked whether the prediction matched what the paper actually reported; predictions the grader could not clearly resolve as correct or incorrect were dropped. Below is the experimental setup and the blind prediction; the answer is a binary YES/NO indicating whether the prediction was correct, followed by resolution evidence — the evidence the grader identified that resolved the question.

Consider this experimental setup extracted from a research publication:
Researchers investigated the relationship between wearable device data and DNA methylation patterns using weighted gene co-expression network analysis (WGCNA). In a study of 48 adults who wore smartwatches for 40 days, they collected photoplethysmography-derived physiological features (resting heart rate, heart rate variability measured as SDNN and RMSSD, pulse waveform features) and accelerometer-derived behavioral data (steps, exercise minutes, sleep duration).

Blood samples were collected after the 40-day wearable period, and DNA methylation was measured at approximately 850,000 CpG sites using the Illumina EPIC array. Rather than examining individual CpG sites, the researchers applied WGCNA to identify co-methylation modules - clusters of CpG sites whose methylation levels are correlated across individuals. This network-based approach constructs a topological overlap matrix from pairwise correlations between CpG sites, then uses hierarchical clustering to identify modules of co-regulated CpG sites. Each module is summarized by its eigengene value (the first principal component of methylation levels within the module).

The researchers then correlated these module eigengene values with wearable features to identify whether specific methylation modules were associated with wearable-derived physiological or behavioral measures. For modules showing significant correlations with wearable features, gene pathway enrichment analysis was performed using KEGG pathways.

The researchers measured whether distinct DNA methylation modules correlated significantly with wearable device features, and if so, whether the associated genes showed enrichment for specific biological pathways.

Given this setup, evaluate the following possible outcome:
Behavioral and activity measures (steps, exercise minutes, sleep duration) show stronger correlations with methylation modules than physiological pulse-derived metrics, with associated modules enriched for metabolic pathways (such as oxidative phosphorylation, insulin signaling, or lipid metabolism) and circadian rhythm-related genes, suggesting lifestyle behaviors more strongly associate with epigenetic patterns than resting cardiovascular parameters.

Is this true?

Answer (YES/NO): NO